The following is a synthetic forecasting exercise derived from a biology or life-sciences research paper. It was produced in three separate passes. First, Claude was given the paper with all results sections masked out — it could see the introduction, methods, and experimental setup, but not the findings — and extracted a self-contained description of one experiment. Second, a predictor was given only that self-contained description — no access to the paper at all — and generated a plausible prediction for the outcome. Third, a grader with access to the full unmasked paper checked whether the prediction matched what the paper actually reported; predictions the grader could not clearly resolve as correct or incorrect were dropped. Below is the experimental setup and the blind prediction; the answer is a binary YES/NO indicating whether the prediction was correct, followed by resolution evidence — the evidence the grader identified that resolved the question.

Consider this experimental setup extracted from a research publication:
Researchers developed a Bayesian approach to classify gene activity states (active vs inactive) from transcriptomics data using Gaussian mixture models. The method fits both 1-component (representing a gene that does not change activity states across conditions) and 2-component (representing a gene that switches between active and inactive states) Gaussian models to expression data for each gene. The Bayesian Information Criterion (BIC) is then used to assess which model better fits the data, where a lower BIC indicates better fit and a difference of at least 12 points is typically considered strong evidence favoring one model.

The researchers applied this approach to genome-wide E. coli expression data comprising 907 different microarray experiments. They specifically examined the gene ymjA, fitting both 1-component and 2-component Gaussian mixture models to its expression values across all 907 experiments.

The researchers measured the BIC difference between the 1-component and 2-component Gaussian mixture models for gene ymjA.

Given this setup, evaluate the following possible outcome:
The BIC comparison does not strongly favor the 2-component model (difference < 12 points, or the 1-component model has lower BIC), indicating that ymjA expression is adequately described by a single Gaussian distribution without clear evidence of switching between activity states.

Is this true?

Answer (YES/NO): YES